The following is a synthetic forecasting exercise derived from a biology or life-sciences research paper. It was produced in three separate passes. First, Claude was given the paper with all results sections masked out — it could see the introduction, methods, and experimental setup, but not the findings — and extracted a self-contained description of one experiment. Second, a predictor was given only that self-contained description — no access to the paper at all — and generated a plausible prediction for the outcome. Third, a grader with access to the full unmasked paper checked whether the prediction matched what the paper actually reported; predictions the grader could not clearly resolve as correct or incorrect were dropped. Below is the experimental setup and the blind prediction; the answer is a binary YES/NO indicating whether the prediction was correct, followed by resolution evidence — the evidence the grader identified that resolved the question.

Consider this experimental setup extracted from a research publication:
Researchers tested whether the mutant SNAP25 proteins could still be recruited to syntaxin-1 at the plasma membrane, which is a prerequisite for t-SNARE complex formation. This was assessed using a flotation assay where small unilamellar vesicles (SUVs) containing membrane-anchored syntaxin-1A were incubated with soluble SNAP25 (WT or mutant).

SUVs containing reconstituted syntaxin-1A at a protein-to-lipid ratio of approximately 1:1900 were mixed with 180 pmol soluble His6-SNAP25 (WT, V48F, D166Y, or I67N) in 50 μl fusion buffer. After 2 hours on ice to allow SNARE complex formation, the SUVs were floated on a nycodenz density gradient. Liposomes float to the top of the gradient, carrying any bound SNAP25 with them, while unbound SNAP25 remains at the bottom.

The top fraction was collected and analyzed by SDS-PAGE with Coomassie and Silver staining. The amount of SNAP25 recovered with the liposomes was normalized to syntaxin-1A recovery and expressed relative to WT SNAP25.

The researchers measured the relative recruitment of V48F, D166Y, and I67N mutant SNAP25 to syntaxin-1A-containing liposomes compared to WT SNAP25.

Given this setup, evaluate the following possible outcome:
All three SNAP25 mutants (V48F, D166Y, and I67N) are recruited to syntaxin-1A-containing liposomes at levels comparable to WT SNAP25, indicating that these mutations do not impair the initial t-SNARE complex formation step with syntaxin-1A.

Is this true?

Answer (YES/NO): NO